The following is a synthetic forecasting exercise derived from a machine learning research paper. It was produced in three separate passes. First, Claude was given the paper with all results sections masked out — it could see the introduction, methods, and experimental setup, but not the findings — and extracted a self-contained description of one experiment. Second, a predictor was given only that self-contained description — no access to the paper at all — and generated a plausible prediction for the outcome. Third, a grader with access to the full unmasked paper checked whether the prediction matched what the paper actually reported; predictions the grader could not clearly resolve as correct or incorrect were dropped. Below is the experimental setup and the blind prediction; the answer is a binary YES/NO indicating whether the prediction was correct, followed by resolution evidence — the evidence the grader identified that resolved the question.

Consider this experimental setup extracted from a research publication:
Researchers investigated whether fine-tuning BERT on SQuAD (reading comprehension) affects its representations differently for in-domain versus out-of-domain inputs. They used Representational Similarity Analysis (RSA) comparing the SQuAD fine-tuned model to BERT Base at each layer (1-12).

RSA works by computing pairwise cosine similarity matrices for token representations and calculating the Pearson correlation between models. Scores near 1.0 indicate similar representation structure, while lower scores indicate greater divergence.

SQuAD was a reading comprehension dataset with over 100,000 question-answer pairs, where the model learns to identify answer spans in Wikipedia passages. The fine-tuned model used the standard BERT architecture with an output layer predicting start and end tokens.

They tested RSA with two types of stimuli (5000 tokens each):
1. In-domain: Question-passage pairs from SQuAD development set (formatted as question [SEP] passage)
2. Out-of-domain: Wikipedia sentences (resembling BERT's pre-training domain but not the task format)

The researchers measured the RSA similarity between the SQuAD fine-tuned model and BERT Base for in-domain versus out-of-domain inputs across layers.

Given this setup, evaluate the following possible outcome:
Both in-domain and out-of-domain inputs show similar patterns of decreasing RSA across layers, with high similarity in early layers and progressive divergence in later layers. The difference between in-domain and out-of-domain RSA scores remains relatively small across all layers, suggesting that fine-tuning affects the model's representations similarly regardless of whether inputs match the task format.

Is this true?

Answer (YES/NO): NO